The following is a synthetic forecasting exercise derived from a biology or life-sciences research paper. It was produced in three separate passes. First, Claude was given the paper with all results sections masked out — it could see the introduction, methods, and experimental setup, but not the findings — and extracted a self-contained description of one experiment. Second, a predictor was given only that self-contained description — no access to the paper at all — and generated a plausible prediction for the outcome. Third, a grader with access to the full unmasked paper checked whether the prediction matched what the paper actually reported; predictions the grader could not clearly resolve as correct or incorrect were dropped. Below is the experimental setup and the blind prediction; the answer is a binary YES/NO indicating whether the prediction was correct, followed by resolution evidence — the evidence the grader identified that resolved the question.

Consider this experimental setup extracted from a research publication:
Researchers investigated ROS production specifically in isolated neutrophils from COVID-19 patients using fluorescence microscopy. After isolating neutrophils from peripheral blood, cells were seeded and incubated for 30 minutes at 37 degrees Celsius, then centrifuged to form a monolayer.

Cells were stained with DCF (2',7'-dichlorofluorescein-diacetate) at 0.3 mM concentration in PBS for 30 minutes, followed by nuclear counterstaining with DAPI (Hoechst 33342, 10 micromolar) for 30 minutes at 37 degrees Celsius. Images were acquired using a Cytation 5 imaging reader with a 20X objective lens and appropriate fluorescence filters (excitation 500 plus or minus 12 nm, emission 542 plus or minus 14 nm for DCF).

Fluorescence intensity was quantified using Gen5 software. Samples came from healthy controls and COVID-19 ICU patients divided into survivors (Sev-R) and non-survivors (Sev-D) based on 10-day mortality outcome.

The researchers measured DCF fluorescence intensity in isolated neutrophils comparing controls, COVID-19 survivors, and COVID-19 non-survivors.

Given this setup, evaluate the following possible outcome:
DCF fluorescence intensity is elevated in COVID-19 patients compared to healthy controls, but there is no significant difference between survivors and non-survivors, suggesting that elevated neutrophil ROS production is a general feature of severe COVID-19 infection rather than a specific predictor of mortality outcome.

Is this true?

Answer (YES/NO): NO